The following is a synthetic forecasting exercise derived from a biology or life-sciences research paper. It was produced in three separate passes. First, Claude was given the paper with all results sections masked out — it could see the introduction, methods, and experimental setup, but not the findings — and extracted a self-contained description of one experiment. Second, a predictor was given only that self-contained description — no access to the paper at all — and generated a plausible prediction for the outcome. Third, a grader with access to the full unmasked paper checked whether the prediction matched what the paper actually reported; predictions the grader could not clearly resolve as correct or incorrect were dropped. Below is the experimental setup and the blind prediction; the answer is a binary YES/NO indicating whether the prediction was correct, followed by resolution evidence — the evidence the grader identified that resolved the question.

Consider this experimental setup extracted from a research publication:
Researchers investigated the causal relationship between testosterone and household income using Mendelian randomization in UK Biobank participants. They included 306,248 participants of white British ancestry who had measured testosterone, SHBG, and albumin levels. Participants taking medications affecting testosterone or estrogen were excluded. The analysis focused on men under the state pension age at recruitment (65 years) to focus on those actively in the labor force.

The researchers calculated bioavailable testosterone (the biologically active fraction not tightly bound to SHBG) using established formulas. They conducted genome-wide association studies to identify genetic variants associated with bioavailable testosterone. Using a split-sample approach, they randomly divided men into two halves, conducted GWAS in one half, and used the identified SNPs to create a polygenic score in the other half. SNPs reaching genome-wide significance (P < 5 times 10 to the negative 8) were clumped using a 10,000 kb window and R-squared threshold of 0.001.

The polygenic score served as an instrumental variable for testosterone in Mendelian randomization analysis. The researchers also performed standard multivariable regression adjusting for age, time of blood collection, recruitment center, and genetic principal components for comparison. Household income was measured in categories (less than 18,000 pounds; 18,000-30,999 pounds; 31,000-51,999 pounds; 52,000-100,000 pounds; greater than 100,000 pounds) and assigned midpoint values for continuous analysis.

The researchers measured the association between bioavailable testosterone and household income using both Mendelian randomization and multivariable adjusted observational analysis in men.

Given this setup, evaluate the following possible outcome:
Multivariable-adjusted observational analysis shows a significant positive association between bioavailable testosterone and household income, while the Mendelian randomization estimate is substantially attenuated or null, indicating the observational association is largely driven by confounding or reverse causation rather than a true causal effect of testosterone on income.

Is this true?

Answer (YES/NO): YES